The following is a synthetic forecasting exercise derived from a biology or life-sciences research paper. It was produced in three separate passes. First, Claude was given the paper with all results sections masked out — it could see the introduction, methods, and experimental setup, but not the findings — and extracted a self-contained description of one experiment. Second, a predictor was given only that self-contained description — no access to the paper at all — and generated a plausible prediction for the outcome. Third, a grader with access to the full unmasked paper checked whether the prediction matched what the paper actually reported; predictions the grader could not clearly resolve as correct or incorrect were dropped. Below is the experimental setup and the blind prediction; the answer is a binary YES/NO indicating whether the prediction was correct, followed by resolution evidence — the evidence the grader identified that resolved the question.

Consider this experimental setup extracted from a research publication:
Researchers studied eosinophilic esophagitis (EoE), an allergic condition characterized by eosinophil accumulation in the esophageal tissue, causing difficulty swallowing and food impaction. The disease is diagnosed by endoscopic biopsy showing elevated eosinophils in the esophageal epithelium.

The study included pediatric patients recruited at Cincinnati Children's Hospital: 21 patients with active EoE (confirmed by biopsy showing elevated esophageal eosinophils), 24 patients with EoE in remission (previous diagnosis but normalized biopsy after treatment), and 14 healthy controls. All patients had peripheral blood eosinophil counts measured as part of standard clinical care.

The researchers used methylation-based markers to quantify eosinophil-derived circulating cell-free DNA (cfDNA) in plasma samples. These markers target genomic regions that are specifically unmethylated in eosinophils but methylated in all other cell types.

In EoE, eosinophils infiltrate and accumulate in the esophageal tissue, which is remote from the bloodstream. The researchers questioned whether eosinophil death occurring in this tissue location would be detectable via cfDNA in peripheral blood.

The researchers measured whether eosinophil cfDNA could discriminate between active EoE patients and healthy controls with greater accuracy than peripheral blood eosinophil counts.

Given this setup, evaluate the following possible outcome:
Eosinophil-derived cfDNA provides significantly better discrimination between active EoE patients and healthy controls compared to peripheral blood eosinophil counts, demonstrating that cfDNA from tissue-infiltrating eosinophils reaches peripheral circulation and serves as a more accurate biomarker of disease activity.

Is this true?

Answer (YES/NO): YES